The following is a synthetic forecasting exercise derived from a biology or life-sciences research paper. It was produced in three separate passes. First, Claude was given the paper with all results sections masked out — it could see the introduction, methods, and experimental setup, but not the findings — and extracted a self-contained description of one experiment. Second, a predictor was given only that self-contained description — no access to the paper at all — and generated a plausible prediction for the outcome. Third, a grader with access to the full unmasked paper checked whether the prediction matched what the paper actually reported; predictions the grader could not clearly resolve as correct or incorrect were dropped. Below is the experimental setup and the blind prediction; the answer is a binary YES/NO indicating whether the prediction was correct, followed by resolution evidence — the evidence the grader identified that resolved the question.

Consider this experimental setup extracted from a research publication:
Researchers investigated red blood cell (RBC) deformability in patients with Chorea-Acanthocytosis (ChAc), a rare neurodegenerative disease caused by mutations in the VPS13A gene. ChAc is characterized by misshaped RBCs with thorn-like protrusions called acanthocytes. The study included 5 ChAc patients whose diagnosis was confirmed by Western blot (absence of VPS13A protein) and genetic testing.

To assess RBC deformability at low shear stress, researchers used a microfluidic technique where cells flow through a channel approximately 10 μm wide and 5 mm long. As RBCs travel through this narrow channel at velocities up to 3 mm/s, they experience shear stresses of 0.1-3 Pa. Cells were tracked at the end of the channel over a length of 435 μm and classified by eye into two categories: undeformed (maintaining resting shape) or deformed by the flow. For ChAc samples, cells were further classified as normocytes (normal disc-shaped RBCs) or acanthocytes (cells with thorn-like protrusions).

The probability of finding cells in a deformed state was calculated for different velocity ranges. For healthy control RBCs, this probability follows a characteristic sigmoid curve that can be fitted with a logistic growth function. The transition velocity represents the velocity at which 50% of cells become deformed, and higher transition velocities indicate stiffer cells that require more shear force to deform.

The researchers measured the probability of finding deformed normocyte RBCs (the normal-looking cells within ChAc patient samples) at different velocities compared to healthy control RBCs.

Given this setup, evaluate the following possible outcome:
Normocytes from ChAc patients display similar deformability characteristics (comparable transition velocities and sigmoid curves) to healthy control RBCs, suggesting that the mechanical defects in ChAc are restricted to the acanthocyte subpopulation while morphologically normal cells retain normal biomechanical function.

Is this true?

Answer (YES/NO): NO